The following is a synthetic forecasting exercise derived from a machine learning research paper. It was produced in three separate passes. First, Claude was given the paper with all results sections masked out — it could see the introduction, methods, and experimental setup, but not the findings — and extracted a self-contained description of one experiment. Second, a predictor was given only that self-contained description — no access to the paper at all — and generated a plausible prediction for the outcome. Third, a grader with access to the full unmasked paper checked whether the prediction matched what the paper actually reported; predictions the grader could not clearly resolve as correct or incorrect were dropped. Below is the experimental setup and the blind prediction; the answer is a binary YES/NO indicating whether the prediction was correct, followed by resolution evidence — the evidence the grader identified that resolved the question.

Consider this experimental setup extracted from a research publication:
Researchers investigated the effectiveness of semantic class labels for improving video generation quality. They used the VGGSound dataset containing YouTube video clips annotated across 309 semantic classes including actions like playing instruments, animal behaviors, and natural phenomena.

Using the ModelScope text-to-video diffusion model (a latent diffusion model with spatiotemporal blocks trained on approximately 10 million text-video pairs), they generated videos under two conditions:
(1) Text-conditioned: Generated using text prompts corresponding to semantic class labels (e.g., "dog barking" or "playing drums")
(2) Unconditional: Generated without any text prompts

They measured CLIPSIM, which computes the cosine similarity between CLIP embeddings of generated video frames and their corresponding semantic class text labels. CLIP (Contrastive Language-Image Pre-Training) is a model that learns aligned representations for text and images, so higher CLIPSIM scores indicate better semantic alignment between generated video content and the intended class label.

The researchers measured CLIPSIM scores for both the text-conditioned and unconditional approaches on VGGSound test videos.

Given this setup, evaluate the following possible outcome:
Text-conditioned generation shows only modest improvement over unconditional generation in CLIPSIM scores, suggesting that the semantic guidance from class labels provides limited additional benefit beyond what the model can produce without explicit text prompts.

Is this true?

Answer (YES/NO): NO